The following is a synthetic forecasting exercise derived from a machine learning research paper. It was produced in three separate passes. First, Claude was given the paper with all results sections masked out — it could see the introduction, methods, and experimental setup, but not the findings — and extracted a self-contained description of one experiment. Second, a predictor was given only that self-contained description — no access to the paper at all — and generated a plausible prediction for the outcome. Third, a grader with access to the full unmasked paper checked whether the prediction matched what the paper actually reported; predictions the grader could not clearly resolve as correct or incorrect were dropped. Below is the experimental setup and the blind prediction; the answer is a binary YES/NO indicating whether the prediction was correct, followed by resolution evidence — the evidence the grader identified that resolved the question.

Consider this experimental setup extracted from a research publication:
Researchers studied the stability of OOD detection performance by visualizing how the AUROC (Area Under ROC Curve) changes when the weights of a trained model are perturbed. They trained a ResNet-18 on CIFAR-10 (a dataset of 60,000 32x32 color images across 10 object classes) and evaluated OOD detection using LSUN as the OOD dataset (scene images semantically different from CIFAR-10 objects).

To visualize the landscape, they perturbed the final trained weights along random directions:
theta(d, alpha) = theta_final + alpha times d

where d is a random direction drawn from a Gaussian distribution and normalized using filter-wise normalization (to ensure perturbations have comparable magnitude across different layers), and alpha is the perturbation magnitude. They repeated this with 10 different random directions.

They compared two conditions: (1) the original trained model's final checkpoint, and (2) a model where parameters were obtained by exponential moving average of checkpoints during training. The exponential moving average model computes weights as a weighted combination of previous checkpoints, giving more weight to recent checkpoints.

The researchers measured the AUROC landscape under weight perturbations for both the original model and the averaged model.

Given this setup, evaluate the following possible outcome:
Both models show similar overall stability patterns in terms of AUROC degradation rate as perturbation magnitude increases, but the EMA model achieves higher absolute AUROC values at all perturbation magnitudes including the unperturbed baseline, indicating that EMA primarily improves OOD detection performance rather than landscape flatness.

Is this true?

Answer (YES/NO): NO